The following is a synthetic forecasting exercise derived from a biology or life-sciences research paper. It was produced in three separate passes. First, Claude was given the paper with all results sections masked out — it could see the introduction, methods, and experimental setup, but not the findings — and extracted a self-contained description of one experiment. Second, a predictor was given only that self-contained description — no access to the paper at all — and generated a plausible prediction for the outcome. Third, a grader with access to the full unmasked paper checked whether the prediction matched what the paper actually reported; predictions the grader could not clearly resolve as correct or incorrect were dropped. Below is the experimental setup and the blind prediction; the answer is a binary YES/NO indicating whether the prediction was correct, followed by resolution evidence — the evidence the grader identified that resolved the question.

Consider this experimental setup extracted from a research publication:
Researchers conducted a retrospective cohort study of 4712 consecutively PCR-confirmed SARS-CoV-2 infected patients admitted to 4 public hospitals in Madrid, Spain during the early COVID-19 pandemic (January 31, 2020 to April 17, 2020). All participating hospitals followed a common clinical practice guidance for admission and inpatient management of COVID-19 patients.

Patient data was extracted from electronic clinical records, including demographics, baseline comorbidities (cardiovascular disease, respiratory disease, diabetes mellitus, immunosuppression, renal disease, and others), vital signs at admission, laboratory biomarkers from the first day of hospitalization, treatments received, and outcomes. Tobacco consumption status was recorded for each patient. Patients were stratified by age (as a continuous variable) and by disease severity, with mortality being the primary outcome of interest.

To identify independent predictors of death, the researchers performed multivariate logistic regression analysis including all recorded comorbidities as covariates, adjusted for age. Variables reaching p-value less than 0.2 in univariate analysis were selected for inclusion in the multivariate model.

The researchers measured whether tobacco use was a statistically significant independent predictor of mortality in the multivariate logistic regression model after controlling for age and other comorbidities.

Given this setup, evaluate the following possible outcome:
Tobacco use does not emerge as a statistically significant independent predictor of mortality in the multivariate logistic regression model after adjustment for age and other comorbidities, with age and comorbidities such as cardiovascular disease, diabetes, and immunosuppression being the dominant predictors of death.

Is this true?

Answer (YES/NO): YES